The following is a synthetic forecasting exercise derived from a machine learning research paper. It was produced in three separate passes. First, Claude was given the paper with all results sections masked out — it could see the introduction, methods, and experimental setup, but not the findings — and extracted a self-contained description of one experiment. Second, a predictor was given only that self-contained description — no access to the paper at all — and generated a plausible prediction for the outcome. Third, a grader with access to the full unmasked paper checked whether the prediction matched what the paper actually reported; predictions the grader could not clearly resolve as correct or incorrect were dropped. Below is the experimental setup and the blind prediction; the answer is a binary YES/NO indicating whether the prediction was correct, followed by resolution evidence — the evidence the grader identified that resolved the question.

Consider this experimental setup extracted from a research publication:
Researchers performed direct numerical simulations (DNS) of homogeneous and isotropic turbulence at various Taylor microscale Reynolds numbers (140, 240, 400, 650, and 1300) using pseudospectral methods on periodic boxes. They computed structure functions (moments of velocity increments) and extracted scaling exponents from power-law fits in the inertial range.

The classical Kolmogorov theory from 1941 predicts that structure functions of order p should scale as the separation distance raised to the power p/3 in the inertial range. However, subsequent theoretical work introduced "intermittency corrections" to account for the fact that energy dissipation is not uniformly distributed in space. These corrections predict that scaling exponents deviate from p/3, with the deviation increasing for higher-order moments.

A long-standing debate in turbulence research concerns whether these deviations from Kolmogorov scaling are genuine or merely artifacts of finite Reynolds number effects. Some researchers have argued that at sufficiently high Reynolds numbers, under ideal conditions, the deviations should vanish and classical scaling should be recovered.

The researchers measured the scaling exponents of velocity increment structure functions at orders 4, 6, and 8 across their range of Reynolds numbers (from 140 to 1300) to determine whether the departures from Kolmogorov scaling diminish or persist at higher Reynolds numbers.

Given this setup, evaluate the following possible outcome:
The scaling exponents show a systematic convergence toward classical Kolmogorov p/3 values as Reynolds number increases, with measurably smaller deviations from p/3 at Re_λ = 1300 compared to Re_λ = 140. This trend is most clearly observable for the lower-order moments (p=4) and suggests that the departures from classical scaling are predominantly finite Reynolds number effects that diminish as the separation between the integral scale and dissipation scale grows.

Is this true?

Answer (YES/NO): NO